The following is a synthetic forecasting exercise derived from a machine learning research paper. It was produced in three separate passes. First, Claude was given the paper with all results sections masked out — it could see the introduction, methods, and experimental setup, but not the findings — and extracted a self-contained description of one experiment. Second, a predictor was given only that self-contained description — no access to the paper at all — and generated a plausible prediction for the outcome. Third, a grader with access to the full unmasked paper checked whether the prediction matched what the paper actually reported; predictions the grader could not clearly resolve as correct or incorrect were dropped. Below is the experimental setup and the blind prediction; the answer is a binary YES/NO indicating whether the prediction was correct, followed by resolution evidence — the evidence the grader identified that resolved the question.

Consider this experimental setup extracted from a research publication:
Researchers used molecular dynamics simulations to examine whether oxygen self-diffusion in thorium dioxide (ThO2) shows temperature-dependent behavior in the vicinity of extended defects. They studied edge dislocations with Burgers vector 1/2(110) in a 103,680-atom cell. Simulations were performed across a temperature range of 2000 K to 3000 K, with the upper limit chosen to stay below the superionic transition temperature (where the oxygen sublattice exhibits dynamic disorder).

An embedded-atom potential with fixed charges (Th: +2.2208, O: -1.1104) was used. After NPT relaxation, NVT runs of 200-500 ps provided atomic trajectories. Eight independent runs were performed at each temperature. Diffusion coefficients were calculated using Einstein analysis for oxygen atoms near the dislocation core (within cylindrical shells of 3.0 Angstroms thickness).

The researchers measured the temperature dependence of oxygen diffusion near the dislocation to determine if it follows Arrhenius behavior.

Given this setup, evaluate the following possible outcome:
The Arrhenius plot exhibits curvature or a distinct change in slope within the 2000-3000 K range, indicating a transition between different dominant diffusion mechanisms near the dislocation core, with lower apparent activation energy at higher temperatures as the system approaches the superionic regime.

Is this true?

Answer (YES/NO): NO